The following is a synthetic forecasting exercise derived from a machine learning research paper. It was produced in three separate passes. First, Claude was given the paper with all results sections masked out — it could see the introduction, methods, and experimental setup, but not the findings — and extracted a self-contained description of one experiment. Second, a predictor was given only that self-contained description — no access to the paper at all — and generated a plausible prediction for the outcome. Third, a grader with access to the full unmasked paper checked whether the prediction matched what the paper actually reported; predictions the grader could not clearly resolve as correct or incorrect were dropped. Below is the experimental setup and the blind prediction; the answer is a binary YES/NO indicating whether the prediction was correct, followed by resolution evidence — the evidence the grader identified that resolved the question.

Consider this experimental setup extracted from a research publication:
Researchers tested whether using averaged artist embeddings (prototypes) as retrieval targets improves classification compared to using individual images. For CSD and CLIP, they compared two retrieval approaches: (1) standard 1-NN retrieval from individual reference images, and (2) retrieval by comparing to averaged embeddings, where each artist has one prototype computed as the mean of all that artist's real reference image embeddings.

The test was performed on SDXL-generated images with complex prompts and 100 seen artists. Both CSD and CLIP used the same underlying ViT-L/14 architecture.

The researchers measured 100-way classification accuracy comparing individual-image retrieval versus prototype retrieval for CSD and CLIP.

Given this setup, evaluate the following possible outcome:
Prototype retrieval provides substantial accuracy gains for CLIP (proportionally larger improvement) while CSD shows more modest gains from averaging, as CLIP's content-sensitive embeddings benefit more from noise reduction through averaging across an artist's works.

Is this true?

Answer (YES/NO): NO